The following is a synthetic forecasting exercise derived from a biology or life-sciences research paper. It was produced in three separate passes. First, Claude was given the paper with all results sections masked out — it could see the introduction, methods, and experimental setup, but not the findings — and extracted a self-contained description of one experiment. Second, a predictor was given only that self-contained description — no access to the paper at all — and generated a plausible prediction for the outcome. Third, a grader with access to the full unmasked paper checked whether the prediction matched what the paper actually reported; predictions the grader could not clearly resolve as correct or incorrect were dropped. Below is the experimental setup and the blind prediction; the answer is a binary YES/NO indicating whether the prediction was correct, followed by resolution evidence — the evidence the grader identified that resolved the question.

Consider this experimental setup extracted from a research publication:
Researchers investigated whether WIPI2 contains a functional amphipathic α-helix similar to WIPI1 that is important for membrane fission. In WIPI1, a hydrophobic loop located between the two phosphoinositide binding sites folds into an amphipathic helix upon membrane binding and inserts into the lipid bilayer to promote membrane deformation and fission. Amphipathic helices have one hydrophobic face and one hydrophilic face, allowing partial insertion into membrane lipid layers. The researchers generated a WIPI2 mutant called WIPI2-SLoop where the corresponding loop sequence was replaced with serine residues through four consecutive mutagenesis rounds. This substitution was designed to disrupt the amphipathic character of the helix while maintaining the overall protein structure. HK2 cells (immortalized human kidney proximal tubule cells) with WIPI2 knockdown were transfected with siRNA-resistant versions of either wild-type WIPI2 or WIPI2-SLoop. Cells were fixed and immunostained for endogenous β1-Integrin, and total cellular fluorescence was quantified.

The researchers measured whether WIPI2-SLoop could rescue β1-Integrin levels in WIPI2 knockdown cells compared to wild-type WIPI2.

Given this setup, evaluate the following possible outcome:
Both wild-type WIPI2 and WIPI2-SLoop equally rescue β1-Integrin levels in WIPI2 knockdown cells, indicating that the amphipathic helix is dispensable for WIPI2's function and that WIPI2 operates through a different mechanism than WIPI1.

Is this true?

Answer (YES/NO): NO